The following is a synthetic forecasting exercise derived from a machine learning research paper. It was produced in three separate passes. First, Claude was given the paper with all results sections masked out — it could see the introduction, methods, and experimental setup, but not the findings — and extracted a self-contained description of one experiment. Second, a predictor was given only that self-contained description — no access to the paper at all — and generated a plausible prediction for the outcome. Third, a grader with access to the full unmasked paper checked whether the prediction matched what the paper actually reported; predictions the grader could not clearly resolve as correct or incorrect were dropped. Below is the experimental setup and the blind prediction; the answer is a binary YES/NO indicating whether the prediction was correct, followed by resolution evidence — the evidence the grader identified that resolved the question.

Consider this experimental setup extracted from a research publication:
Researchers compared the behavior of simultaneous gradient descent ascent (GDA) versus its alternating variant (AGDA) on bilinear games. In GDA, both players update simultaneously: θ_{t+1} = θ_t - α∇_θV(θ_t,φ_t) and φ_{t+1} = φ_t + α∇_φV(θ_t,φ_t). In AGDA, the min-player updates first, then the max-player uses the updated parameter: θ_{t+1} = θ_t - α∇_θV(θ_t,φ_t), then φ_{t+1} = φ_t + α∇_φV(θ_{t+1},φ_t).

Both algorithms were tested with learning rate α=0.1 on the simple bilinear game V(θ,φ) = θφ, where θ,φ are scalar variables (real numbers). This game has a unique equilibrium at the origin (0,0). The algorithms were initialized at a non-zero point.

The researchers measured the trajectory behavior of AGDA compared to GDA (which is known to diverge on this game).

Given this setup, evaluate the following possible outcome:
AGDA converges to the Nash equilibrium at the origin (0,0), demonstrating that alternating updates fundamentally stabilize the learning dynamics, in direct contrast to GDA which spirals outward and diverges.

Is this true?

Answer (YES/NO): NO